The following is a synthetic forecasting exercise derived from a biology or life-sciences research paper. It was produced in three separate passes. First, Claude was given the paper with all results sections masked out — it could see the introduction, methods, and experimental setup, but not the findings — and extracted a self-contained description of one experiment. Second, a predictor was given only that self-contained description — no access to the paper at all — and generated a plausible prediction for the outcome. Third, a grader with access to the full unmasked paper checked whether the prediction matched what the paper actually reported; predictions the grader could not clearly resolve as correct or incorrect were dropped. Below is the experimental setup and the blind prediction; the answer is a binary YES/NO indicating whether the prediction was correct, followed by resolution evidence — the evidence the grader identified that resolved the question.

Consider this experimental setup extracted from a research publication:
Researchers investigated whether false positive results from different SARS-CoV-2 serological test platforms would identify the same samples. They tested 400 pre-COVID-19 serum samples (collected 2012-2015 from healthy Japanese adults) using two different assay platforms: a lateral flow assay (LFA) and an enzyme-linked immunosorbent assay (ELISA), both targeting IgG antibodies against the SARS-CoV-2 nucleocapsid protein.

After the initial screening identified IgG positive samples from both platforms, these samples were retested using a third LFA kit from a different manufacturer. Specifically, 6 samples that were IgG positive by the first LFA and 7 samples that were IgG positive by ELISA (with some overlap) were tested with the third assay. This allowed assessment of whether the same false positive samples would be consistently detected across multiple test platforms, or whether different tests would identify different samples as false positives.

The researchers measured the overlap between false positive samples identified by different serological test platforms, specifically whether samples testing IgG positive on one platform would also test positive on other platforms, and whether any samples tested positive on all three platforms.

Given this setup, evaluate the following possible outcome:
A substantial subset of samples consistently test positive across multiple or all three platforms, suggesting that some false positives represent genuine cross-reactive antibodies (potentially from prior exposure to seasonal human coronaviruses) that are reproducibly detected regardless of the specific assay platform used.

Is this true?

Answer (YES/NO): NO